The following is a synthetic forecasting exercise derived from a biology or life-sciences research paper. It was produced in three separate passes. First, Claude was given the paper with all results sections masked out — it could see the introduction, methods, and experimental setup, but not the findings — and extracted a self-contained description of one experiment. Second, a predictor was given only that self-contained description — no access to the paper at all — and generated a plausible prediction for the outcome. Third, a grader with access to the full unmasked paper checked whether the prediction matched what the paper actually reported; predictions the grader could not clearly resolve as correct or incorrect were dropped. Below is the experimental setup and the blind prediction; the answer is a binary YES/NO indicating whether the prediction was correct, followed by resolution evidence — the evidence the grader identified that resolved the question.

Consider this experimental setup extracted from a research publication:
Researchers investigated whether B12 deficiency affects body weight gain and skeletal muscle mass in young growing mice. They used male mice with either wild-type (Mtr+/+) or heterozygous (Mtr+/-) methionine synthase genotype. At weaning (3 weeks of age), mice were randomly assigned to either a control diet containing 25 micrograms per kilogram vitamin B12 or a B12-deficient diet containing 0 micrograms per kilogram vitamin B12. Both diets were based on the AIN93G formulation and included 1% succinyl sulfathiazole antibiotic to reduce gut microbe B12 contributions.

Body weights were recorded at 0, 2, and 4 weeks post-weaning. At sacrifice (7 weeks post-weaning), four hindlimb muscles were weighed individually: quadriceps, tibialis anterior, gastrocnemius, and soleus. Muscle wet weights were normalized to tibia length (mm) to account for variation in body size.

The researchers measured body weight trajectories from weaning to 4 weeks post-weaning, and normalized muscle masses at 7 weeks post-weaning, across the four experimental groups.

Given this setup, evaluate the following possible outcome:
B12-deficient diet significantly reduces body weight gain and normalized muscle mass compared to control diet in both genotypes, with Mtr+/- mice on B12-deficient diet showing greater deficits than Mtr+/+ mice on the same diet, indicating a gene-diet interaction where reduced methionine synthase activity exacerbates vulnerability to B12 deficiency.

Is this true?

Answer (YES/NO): NO